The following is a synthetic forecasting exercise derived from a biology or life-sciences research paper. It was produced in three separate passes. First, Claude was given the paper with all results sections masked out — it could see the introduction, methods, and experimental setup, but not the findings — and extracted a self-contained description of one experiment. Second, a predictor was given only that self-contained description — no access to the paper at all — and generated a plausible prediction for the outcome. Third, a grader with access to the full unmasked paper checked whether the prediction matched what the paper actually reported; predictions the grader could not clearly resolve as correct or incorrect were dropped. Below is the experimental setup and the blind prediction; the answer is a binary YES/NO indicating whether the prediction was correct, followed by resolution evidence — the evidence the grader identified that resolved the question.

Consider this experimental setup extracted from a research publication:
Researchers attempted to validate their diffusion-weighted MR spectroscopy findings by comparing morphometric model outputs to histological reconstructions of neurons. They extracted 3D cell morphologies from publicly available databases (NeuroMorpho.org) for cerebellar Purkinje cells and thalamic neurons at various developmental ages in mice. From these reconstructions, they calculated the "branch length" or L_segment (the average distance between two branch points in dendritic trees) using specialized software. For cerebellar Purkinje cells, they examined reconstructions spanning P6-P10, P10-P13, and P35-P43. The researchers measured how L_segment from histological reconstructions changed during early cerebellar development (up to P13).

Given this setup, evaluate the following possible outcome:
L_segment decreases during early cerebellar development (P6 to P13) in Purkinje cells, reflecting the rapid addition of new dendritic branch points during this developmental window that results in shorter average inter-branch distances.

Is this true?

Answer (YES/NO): YES